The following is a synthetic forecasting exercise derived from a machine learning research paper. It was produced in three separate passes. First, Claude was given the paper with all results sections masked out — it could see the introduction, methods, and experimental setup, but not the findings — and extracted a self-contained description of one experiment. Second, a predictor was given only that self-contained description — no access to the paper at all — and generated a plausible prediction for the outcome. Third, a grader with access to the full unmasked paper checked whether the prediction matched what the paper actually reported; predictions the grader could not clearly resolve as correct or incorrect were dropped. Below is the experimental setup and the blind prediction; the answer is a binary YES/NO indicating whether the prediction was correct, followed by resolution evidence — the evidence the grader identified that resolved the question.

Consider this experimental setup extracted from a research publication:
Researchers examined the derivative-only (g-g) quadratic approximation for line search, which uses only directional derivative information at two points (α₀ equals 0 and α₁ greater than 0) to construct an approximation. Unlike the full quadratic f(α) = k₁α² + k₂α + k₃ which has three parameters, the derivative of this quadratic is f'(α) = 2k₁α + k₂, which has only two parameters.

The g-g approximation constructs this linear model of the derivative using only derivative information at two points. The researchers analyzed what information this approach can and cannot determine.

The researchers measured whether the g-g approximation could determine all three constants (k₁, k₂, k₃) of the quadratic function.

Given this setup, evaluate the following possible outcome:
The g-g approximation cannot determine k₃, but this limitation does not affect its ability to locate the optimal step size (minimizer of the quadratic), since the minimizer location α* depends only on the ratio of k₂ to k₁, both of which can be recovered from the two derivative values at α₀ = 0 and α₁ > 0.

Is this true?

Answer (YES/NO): YES